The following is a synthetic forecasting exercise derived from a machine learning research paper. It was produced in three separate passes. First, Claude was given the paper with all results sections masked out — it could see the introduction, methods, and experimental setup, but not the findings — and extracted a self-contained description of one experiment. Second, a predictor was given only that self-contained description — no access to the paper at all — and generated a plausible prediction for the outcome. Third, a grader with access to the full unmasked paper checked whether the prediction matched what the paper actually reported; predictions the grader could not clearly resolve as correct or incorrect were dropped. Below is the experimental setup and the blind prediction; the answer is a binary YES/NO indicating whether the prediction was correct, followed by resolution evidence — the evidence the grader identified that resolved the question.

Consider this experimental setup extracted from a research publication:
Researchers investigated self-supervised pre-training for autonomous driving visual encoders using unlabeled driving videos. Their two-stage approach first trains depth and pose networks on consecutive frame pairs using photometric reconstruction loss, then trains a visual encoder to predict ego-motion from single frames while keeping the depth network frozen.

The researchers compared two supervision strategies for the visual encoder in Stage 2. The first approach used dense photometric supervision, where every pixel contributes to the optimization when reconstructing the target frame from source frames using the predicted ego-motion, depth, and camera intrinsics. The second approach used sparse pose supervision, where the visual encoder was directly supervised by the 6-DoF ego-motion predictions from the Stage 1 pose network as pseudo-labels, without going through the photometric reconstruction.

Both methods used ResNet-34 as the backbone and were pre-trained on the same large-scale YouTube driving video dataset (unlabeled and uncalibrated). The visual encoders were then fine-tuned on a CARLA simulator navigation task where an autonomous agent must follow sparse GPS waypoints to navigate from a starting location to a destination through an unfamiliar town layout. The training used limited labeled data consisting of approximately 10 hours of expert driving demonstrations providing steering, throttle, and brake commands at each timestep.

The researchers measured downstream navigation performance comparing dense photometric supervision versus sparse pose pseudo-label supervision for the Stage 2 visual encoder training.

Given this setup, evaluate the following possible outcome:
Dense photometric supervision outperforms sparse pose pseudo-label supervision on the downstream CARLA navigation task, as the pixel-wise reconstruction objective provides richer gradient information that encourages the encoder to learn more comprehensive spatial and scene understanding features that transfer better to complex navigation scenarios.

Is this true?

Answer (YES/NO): YES